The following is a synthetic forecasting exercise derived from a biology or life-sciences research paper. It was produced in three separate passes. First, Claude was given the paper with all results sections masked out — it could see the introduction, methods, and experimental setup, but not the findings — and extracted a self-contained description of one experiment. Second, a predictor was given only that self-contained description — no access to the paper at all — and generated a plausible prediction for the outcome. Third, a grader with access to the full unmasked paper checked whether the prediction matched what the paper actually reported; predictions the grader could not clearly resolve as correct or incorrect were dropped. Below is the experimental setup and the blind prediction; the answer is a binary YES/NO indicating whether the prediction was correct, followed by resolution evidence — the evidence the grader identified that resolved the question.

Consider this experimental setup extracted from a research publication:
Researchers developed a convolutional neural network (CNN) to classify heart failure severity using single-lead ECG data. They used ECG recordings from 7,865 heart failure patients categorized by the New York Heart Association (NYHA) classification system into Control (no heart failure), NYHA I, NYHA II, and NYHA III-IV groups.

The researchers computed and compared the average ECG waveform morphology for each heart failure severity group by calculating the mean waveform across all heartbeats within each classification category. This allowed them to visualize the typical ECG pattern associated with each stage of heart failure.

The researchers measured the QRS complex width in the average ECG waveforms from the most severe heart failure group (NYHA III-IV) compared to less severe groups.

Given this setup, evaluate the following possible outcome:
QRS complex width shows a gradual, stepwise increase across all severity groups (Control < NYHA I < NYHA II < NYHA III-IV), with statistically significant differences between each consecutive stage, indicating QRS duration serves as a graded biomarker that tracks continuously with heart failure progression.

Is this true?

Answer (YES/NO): NO